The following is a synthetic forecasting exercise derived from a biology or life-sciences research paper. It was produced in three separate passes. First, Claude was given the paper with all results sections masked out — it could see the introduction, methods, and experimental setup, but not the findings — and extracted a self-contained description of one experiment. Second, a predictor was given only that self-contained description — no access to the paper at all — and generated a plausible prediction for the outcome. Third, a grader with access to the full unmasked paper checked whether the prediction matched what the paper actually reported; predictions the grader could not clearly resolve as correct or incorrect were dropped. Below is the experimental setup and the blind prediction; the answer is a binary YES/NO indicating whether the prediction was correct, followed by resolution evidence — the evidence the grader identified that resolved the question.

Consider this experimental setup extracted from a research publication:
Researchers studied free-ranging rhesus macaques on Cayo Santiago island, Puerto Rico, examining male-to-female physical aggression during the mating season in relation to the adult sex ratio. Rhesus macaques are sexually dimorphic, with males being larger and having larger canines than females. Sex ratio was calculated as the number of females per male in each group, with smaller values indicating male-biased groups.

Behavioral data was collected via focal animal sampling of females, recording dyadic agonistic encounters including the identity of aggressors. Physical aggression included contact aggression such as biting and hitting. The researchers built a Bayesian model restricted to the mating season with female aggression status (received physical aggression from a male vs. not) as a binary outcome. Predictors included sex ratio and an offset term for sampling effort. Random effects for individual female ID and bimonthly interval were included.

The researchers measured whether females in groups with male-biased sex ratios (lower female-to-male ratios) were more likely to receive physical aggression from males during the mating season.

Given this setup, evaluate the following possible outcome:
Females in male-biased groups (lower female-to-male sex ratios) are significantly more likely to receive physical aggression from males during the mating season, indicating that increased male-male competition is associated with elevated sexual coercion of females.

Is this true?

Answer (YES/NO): NO